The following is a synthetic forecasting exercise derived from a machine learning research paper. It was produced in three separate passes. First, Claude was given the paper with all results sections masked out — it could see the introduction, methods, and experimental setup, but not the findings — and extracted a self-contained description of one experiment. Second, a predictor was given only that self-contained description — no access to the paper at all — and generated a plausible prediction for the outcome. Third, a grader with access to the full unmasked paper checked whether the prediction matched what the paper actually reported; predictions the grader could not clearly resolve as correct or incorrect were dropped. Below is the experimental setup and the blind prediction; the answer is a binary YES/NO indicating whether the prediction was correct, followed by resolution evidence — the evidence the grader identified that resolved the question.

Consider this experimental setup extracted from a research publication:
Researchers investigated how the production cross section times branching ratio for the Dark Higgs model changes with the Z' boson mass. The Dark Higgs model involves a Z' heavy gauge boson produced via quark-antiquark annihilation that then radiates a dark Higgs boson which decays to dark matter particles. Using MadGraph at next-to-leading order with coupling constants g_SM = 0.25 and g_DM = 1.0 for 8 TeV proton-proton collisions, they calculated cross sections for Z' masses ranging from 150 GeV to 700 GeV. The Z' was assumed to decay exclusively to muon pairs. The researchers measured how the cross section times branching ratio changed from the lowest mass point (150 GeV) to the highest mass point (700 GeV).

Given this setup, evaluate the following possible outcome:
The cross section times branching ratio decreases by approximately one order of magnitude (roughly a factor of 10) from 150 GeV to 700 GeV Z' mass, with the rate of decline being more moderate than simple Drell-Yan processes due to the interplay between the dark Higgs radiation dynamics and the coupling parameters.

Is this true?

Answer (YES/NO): NO